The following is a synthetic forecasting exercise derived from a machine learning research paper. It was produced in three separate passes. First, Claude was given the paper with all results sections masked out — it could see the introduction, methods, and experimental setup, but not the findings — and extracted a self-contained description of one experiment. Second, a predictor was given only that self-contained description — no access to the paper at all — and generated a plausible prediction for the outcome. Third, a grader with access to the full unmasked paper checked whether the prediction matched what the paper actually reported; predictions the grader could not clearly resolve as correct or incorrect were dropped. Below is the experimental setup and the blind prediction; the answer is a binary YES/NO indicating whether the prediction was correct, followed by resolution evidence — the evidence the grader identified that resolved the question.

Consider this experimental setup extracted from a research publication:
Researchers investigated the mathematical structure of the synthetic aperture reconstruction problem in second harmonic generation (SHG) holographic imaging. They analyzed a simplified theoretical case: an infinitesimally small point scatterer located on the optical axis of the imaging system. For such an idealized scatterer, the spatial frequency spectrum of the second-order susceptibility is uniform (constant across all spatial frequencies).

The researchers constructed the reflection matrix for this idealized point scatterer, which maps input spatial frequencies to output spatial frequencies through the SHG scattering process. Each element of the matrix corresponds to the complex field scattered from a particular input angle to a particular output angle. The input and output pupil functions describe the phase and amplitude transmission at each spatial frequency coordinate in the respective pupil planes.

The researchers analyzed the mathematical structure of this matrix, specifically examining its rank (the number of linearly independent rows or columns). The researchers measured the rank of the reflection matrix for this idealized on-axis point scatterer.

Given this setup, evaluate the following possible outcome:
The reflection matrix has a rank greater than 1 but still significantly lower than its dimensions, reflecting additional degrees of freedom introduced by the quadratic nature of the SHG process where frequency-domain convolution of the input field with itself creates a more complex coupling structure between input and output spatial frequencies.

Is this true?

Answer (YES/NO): NO